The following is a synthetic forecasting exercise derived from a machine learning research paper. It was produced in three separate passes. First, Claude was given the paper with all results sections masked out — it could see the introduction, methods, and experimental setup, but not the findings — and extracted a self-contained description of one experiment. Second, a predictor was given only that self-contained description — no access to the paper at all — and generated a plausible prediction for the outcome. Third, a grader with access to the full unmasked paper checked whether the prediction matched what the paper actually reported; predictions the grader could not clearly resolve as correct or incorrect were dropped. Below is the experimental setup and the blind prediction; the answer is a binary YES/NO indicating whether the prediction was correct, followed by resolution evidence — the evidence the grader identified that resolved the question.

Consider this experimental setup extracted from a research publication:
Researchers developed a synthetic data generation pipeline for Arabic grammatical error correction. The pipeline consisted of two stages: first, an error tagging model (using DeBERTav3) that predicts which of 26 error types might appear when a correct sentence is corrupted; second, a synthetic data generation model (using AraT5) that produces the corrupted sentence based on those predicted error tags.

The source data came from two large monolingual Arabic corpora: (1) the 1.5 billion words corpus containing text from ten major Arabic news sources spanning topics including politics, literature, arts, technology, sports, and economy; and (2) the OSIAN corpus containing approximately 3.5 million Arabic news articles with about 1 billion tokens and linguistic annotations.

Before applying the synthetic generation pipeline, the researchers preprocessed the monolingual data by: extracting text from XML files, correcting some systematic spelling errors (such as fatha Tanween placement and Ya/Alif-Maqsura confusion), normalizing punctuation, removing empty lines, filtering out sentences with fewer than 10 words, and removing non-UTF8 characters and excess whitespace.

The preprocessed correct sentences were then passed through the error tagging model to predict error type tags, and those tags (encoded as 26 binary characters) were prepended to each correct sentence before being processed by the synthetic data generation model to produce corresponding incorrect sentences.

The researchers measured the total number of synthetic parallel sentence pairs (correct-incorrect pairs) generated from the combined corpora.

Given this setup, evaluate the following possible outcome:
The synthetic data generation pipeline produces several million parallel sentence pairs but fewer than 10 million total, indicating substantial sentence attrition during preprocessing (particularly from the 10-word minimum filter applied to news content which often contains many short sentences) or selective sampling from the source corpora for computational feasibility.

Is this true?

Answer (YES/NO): NO